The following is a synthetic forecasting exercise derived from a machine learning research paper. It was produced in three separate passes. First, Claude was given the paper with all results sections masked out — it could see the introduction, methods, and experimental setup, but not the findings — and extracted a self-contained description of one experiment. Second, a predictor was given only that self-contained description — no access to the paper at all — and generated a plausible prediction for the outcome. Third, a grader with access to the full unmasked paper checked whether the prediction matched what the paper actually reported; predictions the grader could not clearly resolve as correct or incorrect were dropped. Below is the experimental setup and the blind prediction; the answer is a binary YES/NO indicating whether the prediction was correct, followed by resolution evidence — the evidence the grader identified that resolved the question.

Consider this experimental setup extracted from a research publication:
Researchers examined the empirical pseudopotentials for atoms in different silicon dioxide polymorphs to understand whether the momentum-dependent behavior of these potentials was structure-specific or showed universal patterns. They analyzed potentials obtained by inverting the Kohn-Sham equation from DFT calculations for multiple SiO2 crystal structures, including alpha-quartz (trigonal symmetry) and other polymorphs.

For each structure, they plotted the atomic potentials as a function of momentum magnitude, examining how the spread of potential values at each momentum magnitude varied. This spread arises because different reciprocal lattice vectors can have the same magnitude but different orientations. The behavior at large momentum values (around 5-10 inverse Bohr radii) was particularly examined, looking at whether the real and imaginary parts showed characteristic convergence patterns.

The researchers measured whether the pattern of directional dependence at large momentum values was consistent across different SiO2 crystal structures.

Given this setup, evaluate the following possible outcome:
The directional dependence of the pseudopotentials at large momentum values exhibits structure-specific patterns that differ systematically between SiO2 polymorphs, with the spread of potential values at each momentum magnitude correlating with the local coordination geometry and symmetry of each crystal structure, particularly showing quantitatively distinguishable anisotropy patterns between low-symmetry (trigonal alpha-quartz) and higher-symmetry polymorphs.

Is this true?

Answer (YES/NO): NO